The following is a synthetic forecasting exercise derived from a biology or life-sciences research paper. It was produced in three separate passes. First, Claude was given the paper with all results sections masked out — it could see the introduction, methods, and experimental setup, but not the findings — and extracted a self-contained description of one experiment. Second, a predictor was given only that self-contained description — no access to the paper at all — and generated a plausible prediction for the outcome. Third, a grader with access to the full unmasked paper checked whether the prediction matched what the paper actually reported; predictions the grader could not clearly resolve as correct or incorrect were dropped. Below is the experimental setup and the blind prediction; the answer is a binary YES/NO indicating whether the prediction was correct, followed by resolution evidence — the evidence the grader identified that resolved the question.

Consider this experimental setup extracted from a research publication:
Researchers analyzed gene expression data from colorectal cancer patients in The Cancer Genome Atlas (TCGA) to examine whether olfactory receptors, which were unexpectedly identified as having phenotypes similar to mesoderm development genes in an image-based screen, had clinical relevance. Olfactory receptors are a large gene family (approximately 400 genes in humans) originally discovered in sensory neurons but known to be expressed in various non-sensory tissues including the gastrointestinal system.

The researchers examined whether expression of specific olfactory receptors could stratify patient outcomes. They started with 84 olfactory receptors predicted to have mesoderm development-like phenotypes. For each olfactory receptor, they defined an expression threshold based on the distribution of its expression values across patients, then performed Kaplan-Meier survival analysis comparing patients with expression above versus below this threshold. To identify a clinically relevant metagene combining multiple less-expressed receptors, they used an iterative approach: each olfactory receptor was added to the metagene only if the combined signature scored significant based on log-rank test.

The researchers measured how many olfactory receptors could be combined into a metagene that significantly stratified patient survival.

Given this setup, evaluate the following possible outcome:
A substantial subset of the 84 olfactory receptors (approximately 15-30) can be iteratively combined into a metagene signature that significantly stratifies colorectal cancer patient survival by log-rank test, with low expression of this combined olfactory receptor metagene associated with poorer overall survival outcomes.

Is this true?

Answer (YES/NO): NO